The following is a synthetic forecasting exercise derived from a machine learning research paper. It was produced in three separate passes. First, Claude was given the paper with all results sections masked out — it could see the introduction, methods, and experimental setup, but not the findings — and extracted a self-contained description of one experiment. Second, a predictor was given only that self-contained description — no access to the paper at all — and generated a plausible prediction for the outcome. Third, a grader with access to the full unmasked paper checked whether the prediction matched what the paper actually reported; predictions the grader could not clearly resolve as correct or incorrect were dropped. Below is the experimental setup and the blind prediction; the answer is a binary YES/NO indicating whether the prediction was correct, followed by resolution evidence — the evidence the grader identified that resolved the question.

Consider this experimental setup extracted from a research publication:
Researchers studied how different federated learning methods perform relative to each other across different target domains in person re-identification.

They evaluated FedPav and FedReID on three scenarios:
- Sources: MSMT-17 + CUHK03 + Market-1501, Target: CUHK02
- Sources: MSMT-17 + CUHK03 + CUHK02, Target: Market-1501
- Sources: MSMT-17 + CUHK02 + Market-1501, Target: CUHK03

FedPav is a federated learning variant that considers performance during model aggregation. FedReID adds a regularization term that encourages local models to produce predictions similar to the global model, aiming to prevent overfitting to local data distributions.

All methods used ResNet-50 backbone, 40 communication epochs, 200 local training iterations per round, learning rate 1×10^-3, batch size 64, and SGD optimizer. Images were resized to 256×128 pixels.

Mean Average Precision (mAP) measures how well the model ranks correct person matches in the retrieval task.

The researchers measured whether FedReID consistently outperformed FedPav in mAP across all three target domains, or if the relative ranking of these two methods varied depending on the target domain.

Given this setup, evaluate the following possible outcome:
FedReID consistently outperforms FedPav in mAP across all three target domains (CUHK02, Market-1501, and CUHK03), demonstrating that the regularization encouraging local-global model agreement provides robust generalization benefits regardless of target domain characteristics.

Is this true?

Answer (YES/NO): NO